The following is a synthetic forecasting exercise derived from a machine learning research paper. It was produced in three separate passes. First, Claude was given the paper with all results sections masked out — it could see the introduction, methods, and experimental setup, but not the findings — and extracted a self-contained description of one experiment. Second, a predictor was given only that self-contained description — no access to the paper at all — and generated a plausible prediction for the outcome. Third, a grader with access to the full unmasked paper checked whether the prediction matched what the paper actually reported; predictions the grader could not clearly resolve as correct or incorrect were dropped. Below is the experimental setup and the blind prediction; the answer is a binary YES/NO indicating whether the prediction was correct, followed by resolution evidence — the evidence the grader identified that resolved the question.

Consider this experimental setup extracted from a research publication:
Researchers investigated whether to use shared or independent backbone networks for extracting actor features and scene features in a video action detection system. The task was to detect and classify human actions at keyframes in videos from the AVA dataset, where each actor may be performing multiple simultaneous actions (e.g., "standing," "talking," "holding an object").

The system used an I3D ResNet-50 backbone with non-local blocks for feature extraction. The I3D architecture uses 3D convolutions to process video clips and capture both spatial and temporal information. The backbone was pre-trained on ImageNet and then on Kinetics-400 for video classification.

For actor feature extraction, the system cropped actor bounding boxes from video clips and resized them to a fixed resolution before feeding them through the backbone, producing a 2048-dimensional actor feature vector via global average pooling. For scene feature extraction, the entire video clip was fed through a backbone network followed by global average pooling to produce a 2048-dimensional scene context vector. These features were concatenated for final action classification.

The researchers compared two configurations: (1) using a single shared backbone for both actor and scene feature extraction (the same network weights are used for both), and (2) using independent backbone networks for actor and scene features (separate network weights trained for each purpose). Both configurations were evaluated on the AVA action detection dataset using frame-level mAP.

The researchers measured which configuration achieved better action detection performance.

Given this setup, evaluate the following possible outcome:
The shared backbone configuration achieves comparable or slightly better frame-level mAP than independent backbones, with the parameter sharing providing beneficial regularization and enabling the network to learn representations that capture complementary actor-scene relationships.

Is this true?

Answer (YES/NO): NO